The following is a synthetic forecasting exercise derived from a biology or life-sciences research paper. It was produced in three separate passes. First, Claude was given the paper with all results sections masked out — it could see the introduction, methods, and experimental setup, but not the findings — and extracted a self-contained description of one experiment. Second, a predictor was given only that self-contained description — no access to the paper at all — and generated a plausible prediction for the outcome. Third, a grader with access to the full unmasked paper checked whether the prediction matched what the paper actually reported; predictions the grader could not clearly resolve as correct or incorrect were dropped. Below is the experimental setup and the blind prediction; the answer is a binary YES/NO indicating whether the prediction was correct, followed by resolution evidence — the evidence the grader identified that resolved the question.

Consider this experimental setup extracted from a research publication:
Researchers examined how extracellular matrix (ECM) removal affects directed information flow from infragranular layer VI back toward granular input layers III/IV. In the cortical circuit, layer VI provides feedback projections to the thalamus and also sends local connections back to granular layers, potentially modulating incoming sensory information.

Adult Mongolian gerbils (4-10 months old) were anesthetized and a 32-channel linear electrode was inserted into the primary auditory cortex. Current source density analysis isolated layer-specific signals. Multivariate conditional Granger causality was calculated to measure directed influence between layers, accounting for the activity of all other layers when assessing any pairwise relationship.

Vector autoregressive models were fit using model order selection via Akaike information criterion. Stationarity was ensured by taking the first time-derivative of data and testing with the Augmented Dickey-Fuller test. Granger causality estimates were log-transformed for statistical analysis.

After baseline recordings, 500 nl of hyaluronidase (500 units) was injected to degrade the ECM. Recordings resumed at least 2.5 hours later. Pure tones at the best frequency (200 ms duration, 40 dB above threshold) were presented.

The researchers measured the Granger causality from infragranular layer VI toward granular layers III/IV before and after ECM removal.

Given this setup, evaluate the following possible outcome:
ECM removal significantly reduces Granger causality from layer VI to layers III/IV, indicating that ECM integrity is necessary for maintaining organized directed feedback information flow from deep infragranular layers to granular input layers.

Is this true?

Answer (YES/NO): YES